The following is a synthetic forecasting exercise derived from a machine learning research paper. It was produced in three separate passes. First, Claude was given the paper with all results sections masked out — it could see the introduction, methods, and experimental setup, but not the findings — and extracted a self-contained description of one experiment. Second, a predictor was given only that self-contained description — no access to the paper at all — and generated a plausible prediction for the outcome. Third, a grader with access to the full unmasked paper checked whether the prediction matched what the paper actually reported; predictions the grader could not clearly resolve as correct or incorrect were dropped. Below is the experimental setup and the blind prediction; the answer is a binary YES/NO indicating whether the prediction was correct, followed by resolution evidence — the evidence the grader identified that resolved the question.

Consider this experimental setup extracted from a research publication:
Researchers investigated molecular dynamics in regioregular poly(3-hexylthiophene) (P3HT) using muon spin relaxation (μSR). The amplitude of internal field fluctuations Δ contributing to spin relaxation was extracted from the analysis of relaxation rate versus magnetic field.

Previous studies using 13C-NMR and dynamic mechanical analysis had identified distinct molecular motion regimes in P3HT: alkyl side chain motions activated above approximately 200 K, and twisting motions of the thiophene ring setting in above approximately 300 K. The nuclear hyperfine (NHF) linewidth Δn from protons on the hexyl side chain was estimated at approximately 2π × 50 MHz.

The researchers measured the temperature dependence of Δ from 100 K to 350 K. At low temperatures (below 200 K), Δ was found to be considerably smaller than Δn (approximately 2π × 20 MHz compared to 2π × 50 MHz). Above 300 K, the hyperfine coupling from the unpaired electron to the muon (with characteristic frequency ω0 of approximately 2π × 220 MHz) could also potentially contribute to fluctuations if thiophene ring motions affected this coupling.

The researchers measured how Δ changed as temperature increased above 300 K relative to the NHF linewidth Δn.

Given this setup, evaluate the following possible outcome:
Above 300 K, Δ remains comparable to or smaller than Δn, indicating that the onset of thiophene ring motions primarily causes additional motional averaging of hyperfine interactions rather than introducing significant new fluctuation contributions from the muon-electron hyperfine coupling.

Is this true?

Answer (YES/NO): NO